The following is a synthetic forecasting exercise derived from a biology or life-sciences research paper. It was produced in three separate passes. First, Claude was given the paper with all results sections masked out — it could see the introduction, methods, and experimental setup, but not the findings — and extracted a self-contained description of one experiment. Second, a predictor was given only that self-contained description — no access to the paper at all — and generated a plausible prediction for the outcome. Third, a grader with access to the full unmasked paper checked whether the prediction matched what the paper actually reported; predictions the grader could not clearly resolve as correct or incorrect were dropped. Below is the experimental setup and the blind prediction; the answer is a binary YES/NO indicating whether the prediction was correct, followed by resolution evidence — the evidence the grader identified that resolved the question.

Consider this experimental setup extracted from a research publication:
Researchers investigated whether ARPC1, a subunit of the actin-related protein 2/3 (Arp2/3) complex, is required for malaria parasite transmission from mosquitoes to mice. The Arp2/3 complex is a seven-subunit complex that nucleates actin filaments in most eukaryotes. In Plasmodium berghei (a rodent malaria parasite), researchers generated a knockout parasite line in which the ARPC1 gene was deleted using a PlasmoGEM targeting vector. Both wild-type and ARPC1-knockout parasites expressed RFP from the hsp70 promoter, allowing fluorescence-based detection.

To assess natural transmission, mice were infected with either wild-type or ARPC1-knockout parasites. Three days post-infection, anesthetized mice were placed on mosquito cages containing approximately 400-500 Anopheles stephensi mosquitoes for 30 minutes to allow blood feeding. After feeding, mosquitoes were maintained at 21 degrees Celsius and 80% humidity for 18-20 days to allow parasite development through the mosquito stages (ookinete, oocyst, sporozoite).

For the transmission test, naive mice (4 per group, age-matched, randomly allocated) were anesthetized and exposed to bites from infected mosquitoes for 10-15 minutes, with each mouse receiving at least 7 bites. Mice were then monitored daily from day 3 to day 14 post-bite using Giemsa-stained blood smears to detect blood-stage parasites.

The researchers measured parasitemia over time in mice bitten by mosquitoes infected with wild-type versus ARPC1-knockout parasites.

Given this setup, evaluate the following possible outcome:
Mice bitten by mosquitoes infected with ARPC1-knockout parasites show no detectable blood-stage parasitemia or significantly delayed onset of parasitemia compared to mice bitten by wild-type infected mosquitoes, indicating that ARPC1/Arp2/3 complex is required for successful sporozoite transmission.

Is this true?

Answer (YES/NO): YES